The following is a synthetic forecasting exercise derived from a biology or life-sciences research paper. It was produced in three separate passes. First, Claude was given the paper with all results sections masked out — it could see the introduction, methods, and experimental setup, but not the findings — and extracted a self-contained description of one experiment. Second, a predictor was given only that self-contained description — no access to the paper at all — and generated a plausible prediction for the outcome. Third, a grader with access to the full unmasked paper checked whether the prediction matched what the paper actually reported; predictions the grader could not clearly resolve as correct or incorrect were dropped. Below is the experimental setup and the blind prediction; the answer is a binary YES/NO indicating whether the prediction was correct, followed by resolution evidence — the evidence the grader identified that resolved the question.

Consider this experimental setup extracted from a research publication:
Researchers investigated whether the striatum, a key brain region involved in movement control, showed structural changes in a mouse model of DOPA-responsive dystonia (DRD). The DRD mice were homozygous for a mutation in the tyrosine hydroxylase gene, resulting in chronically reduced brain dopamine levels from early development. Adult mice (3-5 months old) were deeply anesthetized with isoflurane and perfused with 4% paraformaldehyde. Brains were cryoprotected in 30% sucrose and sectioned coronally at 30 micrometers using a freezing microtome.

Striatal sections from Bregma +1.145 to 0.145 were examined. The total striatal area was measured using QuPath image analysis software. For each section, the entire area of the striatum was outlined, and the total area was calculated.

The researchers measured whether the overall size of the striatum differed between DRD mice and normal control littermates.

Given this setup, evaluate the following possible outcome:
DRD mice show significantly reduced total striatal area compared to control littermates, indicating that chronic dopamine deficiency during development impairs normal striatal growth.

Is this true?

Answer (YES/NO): NO